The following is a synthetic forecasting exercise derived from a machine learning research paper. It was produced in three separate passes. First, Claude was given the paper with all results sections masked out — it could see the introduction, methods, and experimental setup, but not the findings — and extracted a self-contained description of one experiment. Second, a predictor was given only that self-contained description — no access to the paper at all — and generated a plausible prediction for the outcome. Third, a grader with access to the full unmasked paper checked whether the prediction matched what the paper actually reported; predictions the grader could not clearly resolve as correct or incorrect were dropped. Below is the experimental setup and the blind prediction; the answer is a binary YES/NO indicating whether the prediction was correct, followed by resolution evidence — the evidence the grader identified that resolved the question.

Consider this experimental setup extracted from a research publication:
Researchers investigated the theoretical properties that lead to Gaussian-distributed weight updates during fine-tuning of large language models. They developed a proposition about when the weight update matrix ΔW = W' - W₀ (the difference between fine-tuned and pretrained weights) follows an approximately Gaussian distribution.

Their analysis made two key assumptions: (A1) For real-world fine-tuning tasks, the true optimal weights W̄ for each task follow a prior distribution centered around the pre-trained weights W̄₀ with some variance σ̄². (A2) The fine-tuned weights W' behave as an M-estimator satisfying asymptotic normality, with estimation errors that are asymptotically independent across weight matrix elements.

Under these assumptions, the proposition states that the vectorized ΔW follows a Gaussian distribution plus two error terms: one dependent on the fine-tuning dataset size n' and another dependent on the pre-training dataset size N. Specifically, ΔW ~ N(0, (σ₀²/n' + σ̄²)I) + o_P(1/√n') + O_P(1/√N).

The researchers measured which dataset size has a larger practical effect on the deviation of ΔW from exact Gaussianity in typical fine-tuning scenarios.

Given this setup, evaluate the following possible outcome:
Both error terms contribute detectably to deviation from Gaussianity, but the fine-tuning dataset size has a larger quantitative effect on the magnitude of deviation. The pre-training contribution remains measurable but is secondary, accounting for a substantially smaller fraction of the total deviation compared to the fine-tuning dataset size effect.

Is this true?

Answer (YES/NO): NO